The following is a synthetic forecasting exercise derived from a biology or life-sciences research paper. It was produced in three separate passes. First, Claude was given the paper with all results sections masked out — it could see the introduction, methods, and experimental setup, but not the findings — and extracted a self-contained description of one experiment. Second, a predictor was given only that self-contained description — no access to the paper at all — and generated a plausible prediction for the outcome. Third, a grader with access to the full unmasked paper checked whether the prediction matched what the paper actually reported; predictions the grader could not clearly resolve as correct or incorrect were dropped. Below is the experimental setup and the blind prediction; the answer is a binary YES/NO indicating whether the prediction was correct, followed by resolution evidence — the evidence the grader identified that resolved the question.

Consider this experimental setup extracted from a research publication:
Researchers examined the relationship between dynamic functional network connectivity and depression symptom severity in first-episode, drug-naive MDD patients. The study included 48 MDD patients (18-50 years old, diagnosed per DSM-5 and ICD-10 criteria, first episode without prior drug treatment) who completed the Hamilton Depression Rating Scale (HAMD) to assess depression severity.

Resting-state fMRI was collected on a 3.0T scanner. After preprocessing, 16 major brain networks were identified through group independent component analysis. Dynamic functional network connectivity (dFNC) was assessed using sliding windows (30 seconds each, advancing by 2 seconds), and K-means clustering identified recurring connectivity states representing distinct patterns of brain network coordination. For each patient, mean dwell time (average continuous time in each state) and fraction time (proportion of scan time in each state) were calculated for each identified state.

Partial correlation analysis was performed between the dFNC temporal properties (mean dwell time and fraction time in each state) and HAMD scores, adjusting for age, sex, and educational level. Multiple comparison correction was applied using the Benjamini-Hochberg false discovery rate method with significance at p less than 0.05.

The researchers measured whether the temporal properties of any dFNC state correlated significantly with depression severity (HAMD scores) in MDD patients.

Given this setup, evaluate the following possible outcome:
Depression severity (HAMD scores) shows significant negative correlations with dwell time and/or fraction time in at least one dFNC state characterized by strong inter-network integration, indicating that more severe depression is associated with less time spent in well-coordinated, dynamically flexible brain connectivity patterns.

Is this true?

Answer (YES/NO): NO